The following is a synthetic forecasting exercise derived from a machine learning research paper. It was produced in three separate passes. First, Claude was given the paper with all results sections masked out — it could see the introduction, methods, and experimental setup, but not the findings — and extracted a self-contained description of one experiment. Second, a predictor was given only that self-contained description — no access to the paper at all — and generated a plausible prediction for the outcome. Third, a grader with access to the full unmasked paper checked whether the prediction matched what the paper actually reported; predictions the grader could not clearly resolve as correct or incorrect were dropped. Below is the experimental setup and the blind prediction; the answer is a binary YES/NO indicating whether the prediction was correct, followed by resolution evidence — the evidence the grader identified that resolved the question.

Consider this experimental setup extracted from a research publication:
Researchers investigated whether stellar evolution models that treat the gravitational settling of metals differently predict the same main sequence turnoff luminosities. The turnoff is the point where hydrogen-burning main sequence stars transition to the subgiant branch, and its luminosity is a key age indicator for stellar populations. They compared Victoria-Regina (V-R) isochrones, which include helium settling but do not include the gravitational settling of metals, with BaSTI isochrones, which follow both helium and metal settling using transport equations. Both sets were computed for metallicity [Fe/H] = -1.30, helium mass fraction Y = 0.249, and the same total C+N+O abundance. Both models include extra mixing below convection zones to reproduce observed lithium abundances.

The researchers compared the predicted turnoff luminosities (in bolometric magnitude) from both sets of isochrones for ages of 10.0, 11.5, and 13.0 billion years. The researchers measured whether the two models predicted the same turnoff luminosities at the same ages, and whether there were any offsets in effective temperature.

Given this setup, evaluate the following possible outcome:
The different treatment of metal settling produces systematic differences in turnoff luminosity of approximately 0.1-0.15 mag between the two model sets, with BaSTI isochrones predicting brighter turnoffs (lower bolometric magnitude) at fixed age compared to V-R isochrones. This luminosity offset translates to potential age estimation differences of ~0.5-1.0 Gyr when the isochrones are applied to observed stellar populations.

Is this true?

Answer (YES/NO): NO